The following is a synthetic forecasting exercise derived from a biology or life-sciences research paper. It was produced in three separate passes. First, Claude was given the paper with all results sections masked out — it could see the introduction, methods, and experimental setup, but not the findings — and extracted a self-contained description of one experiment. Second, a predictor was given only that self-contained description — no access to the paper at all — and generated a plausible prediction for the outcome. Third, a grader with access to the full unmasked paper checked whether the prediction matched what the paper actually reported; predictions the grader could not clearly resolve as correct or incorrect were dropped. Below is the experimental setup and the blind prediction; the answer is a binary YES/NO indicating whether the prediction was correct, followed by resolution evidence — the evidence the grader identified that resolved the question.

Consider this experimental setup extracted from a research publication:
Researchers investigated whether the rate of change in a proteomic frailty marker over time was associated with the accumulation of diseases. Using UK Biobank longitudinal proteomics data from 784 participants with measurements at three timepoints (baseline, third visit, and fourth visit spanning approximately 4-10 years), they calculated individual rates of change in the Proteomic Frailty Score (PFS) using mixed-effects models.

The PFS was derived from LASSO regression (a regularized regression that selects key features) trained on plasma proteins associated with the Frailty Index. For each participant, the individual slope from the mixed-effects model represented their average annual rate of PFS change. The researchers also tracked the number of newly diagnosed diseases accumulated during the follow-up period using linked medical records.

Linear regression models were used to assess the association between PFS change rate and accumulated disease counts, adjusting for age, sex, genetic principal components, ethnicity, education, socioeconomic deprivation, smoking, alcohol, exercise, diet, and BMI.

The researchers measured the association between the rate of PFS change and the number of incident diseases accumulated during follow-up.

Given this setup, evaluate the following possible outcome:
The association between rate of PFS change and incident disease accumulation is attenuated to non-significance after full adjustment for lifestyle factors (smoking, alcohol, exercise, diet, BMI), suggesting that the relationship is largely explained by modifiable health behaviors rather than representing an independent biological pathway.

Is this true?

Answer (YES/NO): NO